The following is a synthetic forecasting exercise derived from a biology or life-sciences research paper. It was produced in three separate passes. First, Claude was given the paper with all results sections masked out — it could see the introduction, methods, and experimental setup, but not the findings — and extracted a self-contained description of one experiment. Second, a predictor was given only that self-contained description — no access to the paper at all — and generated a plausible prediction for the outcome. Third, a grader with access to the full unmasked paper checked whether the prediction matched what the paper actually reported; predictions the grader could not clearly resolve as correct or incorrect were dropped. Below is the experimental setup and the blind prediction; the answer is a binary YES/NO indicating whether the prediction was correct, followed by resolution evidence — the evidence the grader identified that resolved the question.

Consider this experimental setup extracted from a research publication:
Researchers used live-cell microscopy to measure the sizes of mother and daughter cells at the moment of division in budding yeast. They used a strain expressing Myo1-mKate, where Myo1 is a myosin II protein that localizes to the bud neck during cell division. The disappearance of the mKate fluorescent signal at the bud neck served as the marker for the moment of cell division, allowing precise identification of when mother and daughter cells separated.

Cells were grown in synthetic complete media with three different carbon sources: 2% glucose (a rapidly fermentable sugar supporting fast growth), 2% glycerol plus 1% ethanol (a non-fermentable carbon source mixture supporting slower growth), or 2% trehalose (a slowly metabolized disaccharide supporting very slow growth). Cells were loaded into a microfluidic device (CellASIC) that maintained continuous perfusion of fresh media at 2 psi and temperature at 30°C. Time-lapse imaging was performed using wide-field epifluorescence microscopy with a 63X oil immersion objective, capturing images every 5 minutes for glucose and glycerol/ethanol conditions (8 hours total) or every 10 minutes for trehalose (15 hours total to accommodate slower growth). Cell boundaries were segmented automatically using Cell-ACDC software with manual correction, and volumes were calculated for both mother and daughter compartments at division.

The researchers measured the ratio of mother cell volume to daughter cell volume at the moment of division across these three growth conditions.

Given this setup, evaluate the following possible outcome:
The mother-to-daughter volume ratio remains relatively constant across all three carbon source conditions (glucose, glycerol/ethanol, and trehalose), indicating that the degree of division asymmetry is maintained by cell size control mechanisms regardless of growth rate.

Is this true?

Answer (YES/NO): NO